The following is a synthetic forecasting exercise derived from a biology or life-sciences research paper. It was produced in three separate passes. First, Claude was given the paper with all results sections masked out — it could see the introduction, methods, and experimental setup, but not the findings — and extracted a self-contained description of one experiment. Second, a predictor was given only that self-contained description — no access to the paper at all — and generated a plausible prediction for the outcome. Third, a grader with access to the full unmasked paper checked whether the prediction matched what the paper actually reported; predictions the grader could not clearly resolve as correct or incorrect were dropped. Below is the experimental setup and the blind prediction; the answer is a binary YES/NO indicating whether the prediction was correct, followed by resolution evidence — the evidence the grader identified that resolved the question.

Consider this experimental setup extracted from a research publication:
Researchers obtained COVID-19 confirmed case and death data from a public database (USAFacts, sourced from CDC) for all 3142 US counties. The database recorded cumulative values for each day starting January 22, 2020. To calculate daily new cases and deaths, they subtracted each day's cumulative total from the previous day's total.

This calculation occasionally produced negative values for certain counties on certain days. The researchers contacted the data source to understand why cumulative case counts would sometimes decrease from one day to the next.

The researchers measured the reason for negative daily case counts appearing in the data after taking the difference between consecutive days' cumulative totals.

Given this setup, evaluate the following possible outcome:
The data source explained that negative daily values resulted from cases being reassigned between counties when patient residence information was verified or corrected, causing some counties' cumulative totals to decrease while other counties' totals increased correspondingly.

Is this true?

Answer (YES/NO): NO